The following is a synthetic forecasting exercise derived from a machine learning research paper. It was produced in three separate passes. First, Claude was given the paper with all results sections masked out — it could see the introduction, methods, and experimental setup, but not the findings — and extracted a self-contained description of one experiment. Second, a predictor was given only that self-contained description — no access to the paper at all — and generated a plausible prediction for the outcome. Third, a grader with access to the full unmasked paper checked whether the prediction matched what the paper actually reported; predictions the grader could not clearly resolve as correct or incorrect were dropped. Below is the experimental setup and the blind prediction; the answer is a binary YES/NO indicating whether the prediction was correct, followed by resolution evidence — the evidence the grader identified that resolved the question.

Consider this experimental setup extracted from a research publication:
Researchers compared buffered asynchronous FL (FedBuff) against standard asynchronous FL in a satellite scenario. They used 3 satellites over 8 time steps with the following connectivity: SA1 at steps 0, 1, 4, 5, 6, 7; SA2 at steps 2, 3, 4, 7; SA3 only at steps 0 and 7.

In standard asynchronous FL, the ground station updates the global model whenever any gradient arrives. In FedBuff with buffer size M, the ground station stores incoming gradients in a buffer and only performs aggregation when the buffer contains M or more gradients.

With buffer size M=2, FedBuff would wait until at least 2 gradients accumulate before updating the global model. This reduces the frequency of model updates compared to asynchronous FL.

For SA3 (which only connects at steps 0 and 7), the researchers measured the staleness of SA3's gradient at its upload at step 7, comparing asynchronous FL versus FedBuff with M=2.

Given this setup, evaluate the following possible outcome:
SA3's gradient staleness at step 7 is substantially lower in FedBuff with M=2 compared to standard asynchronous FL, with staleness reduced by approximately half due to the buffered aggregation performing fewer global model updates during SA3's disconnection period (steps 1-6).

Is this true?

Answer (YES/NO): YES